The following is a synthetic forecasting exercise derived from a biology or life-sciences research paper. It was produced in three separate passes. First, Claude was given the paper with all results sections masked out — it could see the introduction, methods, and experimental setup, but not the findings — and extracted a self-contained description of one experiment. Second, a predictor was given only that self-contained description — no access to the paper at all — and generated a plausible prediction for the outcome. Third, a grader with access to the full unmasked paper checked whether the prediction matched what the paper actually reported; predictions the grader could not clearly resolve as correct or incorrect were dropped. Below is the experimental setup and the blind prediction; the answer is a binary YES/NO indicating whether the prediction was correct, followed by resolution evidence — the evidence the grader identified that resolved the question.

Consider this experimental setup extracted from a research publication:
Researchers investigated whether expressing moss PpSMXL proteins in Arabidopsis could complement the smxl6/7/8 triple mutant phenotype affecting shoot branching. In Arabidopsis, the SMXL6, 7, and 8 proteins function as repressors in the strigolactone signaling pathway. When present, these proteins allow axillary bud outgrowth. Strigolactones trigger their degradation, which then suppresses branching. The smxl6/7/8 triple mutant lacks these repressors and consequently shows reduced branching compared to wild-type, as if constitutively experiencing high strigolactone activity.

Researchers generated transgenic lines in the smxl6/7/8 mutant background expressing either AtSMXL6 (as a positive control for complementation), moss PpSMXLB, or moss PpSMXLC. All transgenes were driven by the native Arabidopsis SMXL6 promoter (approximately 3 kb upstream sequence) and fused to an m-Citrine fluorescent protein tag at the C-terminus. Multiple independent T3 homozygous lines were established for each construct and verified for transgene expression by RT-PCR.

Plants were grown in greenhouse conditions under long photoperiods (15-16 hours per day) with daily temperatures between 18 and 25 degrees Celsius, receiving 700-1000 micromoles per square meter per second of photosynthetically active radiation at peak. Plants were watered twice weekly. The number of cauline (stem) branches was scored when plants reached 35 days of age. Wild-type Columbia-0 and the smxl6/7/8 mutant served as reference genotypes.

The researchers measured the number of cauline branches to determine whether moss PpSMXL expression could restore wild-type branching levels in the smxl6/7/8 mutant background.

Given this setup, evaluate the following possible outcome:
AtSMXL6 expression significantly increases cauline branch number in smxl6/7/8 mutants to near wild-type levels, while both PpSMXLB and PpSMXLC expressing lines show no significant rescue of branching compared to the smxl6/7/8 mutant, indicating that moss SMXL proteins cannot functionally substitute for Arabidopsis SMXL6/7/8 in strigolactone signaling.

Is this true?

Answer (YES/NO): NO